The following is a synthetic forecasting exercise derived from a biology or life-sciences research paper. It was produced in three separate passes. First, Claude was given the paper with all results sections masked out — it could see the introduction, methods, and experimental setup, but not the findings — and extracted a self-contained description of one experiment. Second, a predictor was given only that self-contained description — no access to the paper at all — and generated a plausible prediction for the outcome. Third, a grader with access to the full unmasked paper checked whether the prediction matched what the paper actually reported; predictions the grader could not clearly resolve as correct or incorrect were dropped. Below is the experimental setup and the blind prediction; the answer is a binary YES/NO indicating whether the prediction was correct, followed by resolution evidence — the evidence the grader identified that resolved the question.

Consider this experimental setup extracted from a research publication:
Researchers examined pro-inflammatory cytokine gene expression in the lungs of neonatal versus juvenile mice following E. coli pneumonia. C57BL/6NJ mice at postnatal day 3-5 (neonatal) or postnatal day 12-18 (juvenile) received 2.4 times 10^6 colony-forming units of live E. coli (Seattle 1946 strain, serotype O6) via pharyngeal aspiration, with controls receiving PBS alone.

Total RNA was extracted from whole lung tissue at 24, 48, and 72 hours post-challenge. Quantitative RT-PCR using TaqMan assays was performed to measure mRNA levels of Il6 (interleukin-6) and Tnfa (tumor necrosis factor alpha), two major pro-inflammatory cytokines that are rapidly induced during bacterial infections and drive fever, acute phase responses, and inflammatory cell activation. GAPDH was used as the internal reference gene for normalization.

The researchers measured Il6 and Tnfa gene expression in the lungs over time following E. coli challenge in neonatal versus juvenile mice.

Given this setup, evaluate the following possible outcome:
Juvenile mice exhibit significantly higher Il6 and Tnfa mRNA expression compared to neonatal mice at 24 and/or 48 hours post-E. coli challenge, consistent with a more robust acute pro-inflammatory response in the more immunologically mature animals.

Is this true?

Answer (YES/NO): YES